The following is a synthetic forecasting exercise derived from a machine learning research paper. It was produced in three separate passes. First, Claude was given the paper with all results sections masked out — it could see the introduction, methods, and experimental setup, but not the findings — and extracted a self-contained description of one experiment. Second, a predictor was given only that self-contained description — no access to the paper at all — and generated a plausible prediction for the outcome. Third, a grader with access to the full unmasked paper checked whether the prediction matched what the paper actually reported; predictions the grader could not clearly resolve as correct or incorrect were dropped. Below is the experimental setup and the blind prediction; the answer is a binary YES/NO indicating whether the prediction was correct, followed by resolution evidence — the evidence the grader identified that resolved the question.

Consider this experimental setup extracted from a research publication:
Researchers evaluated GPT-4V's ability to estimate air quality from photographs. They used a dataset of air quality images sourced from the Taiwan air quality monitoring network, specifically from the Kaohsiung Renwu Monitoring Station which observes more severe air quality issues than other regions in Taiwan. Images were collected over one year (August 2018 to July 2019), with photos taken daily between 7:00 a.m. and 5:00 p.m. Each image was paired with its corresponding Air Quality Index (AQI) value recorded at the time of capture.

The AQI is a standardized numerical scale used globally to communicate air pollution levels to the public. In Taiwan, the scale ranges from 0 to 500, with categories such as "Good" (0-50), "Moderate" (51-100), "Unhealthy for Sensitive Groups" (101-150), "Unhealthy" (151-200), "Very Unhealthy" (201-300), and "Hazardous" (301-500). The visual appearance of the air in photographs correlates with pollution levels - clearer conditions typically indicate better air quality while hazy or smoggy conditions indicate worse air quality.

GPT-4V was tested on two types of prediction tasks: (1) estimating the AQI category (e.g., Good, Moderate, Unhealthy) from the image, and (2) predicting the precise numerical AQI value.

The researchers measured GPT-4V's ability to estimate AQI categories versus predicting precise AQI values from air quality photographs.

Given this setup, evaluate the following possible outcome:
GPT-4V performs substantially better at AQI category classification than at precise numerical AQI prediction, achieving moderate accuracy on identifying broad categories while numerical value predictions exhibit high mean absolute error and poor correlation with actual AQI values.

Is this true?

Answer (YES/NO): NO